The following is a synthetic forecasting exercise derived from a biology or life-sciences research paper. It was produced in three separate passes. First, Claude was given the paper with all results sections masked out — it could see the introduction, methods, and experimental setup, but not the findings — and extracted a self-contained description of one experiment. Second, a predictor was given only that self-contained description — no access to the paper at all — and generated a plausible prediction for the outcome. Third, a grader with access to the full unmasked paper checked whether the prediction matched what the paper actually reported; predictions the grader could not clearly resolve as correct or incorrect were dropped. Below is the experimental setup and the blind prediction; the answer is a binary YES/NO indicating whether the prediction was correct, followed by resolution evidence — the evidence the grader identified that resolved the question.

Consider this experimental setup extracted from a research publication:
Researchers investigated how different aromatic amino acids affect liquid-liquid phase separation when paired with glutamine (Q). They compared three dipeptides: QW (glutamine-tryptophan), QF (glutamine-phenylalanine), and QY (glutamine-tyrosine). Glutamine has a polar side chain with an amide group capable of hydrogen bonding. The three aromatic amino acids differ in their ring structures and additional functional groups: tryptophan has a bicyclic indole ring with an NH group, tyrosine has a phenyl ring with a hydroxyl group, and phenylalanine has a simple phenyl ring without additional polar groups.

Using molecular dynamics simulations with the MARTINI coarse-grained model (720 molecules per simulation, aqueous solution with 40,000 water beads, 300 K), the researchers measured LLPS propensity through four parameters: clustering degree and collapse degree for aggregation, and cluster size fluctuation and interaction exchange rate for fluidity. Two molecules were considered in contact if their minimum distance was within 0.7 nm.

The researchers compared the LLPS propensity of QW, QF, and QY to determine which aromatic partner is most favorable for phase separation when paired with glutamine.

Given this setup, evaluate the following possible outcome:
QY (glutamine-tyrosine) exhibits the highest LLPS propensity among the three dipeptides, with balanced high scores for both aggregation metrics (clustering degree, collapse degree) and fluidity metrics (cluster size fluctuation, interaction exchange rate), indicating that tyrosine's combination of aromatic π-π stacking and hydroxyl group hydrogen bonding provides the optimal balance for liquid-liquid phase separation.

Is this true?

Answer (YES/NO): NO